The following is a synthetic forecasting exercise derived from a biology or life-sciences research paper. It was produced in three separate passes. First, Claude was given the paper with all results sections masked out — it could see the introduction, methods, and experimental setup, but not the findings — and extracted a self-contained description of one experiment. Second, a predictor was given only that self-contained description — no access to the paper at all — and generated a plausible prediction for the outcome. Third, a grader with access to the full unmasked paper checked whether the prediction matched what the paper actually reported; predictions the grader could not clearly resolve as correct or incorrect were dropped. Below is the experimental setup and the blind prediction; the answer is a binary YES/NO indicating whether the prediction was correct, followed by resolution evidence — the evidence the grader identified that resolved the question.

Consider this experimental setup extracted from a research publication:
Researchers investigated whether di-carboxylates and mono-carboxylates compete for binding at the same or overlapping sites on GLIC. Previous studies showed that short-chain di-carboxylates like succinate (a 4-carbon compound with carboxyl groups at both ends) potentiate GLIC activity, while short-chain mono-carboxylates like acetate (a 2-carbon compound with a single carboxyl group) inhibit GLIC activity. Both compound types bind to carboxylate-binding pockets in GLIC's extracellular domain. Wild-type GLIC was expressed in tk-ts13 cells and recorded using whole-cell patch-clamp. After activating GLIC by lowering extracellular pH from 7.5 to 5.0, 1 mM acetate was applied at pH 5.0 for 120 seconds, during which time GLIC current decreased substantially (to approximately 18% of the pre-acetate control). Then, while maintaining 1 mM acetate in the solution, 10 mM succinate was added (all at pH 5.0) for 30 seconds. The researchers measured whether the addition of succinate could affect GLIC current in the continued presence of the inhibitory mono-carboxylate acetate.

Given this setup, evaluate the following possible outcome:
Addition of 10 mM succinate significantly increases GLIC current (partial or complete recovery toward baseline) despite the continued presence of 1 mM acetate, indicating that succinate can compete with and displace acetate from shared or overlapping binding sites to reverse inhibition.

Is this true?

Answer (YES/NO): YES